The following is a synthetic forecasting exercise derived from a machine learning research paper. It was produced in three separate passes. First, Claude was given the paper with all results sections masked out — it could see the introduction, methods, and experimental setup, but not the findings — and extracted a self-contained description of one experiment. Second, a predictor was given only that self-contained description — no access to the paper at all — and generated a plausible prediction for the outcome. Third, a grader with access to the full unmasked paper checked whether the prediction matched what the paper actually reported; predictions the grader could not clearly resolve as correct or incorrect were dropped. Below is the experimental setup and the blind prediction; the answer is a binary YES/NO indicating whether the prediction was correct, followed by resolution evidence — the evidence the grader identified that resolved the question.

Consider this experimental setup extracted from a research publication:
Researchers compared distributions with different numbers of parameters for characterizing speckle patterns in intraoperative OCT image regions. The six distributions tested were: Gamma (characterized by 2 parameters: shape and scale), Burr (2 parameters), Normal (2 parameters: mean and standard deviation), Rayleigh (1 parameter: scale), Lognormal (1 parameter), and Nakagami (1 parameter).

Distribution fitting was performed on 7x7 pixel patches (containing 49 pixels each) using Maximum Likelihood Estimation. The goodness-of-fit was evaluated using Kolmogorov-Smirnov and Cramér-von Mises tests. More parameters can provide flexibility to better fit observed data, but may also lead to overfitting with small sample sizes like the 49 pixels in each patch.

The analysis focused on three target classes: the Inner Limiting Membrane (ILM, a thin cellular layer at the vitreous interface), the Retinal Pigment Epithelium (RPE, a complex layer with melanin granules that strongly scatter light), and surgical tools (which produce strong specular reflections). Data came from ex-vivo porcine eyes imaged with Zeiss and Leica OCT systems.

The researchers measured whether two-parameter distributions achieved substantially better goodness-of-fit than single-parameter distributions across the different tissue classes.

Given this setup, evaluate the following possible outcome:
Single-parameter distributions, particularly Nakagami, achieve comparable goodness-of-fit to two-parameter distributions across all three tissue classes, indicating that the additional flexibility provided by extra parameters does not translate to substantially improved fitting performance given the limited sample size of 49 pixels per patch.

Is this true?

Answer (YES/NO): NO